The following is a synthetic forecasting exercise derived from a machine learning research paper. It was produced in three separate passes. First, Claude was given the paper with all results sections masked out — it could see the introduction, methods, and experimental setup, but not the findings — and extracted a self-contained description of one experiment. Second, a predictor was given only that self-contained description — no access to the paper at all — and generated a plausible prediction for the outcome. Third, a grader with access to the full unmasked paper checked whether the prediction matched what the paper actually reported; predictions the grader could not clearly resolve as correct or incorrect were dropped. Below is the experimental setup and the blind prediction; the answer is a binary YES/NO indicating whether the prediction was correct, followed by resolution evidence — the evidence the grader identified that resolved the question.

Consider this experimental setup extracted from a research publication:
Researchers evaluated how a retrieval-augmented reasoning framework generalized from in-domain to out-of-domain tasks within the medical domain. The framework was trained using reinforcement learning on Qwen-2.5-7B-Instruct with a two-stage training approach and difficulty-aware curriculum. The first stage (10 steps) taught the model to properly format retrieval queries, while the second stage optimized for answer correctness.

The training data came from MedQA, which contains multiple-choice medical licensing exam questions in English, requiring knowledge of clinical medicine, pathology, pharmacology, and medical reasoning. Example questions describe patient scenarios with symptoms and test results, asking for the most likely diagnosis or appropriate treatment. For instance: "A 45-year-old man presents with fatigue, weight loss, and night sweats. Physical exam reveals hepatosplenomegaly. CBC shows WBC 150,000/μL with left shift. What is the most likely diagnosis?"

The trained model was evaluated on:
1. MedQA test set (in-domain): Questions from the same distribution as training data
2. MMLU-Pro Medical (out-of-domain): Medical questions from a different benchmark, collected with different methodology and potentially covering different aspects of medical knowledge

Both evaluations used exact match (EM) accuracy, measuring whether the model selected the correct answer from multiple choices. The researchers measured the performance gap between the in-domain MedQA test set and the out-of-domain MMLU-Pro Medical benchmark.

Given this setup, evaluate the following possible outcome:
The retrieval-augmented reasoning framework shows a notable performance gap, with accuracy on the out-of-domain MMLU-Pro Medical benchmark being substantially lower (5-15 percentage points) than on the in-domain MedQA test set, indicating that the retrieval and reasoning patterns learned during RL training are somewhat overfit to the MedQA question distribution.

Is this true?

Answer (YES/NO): YES